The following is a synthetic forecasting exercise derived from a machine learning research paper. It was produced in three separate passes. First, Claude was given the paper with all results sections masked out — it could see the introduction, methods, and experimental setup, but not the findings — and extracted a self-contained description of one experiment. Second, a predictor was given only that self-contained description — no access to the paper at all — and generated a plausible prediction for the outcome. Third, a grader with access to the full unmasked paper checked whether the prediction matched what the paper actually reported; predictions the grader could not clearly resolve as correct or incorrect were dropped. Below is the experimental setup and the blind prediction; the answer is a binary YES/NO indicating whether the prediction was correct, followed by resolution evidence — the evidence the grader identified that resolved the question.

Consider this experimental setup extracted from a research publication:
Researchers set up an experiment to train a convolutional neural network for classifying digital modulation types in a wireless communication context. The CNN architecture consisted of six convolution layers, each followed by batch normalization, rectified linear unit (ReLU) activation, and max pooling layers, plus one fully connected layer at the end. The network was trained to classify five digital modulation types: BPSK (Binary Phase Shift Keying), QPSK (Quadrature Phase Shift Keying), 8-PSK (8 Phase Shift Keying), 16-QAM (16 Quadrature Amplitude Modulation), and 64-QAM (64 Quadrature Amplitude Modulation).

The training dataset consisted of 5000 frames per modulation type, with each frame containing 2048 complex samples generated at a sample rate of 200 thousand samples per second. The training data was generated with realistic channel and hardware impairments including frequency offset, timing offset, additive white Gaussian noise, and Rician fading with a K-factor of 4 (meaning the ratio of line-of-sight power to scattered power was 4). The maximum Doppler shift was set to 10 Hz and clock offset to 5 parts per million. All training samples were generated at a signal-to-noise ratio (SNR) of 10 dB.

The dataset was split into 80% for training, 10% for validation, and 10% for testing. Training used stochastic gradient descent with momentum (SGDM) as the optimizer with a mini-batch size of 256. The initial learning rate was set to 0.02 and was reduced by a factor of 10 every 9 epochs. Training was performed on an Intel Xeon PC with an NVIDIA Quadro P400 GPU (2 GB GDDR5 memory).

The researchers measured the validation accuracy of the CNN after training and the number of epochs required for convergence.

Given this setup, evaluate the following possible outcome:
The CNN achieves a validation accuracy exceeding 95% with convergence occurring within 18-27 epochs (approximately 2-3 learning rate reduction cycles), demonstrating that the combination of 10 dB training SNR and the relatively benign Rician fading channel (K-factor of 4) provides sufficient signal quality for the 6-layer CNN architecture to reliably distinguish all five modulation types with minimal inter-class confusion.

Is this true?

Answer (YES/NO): NO